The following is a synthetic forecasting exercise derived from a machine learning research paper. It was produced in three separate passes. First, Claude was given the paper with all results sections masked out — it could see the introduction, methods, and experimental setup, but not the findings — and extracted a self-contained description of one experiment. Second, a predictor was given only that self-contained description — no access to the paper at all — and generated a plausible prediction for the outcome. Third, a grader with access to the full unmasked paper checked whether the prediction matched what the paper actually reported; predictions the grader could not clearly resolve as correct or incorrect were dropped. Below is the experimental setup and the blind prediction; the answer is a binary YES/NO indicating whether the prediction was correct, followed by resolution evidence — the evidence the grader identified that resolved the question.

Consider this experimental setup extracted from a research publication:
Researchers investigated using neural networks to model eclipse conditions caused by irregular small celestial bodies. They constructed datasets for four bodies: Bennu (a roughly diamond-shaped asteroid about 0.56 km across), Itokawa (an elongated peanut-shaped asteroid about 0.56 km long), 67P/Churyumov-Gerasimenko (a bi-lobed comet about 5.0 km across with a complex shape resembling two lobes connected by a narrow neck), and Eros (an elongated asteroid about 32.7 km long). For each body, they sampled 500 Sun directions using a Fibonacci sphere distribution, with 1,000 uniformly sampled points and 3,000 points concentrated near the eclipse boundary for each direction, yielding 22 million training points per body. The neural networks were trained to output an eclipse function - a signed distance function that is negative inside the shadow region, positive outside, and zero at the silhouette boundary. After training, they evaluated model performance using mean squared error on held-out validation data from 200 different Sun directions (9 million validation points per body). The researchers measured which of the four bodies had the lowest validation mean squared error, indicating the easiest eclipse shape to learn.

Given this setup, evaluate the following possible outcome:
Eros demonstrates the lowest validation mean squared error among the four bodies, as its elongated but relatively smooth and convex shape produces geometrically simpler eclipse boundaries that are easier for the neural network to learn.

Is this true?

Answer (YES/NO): NO